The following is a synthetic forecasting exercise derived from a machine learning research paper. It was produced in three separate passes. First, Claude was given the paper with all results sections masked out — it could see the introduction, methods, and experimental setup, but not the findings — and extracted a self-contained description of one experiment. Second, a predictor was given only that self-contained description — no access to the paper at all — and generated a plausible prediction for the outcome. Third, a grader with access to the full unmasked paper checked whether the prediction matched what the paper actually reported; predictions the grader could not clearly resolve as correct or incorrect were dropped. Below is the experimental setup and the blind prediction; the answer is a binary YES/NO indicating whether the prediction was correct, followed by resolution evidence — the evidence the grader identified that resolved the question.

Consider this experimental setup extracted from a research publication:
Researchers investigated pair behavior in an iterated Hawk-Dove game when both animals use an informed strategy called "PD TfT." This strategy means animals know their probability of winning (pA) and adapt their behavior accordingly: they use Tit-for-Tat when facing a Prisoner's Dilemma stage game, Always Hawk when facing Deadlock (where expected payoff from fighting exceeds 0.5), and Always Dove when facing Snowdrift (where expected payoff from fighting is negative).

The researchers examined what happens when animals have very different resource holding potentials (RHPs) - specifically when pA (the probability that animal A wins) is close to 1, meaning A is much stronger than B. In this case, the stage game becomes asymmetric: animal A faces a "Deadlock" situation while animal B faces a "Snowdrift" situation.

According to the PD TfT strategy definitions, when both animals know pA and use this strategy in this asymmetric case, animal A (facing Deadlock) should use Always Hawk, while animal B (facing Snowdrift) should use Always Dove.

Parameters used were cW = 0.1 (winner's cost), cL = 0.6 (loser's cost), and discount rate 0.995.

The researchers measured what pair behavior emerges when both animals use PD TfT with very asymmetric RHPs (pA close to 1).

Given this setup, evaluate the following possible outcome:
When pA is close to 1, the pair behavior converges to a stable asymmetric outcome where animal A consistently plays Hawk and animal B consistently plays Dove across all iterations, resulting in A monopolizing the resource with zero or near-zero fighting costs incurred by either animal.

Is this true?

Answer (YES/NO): YES